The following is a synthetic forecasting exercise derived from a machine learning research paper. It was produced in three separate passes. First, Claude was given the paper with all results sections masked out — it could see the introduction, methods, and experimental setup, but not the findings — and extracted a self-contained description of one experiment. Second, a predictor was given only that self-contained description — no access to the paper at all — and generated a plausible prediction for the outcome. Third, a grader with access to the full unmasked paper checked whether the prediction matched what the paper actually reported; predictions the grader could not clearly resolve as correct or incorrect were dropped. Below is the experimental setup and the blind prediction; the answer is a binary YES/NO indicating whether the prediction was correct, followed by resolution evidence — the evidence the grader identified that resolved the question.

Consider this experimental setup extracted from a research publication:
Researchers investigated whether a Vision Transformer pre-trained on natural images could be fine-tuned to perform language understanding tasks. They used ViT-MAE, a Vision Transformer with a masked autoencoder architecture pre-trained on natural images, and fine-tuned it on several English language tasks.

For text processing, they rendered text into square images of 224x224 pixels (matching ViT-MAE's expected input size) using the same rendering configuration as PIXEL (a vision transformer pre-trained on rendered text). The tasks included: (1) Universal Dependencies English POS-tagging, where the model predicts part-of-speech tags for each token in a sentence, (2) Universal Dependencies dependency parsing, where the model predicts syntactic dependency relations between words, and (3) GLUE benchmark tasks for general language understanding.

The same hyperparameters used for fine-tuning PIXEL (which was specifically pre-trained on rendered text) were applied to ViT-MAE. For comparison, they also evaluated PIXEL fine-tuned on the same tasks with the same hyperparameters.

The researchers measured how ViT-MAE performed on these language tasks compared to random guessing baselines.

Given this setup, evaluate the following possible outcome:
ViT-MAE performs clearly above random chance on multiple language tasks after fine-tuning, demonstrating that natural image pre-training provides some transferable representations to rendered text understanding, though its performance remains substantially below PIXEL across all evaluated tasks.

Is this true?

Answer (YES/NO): NO